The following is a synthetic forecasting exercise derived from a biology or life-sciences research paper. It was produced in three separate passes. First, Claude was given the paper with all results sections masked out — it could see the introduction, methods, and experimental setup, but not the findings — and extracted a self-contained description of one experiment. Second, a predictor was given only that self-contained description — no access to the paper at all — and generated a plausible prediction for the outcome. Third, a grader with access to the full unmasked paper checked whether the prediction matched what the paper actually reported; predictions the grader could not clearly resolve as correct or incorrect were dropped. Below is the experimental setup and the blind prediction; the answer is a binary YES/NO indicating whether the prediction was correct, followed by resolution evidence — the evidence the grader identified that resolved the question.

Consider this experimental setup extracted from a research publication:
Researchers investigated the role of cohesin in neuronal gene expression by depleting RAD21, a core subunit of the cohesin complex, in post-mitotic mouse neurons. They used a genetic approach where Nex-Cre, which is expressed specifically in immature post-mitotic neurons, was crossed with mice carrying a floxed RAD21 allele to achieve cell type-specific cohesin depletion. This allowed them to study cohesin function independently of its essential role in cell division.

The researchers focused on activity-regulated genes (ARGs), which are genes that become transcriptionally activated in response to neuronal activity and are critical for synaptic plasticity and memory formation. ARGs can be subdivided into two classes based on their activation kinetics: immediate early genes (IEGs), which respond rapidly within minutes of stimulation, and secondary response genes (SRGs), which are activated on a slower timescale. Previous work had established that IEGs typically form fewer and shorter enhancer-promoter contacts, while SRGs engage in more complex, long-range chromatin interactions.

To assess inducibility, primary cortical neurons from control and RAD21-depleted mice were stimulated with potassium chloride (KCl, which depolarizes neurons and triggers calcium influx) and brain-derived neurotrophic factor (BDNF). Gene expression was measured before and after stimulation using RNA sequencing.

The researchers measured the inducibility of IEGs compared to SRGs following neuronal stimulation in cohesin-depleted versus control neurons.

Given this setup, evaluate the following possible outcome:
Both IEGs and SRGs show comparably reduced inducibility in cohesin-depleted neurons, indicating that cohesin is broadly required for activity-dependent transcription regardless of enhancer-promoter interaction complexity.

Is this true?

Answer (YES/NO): NO